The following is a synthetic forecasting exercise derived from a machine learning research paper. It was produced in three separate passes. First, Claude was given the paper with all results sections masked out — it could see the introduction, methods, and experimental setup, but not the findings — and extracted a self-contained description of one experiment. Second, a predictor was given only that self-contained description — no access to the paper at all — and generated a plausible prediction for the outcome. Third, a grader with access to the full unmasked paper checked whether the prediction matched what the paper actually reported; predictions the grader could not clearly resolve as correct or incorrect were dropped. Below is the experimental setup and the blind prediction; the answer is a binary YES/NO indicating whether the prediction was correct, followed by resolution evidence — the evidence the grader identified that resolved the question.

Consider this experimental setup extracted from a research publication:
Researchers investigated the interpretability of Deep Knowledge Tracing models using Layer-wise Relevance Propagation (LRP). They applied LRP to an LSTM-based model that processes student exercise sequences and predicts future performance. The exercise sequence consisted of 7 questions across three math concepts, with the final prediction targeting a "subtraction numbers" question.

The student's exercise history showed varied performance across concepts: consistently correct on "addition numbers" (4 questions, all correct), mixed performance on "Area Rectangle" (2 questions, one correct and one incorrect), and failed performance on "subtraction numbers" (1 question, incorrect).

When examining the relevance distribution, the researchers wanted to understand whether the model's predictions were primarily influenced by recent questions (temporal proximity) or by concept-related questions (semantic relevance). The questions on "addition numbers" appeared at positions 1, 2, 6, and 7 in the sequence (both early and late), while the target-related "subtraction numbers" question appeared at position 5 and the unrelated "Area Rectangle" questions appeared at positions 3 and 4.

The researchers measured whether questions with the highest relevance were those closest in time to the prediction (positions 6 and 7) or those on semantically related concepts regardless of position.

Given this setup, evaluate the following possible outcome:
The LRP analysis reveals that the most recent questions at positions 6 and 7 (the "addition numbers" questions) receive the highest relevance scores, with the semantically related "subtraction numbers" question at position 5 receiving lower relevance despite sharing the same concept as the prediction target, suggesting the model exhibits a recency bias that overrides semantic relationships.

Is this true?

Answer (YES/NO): NO